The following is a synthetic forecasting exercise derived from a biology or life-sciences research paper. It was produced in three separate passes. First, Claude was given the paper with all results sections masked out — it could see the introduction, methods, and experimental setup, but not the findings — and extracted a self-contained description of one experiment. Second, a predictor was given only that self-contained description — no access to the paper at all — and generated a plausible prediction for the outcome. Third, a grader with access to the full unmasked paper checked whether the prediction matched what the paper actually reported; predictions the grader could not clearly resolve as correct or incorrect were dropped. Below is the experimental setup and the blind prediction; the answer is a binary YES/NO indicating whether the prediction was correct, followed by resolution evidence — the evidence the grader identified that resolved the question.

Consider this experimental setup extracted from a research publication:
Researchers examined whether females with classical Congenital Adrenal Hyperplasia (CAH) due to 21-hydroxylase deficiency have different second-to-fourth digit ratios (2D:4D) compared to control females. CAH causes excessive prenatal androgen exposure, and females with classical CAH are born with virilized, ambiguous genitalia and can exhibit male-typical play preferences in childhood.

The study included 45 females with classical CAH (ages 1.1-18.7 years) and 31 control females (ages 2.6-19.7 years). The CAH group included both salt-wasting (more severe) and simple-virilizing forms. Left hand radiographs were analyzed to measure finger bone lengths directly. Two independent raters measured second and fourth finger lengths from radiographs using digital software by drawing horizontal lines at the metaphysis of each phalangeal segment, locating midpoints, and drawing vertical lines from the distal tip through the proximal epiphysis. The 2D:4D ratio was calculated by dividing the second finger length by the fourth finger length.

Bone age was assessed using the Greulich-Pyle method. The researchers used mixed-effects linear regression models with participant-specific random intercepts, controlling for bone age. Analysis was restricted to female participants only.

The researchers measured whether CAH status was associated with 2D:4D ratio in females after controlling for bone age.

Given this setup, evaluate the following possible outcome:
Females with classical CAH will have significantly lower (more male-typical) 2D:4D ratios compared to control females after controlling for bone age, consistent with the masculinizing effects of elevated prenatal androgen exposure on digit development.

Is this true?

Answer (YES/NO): NO